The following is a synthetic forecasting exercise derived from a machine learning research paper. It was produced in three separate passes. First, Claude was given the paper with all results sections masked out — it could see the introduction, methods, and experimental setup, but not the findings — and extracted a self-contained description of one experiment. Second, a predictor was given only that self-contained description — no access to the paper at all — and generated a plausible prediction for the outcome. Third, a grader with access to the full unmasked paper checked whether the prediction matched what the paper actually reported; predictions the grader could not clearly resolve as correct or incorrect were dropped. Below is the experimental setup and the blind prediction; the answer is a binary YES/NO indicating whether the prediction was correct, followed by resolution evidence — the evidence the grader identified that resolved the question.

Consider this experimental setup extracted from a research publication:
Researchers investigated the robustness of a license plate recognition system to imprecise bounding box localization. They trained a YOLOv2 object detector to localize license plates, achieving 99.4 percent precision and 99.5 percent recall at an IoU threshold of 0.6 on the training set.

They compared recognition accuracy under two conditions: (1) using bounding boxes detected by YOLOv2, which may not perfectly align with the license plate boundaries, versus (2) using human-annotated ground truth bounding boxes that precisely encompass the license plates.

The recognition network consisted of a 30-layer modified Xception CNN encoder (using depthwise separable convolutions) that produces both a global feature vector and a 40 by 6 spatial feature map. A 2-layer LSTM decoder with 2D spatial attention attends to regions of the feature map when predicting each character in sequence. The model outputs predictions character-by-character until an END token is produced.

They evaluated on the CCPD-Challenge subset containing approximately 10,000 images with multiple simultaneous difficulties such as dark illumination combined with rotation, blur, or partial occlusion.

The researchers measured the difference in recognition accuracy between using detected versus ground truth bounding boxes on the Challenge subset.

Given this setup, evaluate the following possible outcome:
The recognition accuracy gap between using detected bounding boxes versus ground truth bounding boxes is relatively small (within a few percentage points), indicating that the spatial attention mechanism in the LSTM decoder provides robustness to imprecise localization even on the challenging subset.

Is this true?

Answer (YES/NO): YES